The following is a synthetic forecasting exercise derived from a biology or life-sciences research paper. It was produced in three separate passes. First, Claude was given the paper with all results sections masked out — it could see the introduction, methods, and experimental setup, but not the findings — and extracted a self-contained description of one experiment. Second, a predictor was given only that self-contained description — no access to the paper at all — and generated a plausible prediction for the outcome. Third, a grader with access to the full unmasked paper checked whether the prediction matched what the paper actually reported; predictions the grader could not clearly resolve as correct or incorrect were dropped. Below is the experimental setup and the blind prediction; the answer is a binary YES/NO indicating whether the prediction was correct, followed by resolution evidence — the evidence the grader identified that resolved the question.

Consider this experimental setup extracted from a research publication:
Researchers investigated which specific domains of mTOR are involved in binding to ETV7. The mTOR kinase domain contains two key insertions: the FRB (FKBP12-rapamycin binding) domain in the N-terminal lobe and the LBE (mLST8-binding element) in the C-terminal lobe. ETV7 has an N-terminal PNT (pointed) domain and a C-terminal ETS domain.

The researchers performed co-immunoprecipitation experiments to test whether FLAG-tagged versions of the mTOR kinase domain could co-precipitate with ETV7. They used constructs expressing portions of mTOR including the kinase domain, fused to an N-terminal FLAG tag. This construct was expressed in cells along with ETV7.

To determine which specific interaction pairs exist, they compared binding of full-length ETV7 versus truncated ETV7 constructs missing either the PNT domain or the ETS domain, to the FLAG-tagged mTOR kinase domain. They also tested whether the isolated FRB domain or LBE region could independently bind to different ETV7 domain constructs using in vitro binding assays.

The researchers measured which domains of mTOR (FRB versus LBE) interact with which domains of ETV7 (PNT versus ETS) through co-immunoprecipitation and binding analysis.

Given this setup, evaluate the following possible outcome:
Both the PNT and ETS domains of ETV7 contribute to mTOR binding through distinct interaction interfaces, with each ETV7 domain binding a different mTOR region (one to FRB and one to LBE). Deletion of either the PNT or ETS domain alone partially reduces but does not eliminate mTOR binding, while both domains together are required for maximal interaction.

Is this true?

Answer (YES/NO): NO